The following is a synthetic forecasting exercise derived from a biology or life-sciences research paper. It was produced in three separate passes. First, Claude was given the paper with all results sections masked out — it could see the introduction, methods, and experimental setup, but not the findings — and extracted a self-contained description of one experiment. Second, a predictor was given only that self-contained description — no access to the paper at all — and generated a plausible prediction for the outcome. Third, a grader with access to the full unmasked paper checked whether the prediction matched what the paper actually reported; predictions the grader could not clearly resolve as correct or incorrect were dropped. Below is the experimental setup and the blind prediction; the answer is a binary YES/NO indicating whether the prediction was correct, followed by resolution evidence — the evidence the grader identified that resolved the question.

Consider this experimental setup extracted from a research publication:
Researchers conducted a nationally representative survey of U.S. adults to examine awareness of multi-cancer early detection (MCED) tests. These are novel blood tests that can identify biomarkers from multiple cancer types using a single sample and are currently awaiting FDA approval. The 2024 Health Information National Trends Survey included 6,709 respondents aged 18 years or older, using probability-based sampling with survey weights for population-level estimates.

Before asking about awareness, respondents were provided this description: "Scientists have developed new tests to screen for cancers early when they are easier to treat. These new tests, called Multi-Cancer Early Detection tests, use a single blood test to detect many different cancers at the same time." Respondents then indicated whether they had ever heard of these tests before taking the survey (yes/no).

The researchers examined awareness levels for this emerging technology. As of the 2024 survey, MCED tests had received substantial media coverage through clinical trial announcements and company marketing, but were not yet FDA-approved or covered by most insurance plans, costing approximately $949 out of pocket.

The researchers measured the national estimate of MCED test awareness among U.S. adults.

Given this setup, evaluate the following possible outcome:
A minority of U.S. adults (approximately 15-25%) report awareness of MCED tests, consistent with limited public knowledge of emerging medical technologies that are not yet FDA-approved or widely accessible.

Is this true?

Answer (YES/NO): YES